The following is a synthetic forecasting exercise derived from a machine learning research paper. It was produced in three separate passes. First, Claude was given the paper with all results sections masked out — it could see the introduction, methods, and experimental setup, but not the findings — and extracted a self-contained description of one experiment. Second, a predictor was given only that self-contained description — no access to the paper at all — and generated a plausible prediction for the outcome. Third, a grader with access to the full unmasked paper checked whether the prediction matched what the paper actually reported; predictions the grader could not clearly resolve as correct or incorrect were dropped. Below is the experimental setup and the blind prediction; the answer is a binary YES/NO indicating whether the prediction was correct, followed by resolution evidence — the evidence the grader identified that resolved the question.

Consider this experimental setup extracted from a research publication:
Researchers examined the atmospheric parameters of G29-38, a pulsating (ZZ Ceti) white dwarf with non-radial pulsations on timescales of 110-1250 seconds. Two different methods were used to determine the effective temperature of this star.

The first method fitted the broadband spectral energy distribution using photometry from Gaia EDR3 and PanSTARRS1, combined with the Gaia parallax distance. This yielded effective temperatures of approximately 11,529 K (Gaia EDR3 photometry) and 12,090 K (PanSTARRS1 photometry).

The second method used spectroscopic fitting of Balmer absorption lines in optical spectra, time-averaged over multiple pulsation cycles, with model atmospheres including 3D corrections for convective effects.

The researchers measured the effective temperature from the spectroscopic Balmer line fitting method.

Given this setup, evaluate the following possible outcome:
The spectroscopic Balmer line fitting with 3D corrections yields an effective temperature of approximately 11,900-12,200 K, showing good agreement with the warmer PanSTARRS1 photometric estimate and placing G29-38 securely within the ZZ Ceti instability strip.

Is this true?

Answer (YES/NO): YES